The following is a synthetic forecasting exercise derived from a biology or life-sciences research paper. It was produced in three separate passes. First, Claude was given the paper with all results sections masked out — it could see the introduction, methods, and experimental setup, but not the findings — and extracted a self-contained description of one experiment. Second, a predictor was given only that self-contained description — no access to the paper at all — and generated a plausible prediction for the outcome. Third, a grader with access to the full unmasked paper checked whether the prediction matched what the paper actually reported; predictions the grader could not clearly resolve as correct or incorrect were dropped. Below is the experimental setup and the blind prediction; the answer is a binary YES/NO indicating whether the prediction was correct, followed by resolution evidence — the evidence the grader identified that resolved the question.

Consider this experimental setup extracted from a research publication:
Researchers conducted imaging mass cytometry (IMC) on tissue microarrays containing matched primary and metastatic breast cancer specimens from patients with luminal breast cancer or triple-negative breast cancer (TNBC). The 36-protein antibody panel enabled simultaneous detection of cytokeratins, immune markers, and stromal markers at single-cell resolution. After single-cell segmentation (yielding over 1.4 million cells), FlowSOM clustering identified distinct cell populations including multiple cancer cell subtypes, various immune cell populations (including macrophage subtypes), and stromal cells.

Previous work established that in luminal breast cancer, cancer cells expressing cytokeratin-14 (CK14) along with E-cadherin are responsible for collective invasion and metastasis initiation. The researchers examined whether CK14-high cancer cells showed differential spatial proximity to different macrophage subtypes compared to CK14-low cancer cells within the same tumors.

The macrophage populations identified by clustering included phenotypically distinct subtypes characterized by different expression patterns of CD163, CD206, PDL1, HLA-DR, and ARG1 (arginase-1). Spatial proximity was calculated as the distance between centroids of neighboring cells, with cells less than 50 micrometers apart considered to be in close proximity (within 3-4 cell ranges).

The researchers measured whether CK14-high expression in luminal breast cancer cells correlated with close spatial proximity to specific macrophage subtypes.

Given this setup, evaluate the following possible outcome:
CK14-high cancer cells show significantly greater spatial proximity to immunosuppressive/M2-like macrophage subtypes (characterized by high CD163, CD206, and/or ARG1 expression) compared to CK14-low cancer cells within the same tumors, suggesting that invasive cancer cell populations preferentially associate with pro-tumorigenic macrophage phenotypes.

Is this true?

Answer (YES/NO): YES